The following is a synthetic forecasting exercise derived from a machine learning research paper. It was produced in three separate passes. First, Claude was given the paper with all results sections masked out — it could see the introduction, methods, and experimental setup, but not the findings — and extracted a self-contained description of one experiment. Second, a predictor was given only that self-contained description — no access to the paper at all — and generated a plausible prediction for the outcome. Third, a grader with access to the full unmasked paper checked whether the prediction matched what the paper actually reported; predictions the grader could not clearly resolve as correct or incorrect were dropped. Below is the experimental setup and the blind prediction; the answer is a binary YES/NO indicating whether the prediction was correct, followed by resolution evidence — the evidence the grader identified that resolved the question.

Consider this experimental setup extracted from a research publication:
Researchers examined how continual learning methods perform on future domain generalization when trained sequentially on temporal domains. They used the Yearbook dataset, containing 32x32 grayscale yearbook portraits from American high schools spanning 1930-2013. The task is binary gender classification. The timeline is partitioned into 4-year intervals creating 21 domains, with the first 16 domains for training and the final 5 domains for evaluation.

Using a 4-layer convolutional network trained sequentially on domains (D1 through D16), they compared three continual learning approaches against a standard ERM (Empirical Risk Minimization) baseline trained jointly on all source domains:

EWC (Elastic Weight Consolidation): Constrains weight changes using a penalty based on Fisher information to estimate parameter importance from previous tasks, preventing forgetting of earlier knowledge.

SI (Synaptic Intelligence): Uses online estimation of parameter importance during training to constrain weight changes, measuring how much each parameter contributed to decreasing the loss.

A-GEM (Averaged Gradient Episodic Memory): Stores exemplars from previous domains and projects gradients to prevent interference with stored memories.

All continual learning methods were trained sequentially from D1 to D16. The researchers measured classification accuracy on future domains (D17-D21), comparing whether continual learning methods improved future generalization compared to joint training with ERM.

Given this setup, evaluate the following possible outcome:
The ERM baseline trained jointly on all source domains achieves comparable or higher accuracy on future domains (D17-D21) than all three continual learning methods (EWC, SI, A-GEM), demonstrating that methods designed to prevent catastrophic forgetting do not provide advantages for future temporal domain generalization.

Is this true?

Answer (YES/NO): YES